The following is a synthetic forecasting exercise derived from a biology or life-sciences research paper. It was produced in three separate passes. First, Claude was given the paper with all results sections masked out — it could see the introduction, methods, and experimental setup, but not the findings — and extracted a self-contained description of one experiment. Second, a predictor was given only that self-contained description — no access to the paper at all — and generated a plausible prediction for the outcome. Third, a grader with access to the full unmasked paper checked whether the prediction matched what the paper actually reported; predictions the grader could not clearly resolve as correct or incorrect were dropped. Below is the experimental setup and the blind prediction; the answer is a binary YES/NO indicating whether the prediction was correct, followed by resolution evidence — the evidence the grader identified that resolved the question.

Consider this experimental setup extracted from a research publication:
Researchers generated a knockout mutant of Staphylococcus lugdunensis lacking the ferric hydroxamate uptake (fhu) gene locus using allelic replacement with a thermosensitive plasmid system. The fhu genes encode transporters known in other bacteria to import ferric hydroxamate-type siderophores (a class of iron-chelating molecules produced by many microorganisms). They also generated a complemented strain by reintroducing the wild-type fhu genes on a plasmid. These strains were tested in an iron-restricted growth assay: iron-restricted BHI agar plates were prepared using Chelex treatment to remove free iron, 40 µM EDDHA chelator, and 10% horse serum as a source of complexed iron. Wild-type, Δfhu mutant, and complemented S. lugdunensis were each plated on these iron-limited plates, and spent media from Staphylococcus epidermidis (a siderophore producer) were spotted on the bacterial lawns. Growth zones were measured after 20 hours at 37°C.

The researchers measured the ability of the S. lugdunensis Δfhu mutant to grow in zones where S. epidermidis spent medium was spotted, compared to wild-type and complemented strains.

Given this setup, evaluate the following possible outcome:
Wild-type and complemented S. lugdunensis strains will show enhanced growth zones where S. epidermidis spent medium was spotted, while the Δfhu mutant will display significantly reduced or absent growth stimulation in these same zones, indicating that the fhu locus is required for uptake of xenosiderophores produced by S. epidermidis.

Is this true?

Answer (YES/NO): YES